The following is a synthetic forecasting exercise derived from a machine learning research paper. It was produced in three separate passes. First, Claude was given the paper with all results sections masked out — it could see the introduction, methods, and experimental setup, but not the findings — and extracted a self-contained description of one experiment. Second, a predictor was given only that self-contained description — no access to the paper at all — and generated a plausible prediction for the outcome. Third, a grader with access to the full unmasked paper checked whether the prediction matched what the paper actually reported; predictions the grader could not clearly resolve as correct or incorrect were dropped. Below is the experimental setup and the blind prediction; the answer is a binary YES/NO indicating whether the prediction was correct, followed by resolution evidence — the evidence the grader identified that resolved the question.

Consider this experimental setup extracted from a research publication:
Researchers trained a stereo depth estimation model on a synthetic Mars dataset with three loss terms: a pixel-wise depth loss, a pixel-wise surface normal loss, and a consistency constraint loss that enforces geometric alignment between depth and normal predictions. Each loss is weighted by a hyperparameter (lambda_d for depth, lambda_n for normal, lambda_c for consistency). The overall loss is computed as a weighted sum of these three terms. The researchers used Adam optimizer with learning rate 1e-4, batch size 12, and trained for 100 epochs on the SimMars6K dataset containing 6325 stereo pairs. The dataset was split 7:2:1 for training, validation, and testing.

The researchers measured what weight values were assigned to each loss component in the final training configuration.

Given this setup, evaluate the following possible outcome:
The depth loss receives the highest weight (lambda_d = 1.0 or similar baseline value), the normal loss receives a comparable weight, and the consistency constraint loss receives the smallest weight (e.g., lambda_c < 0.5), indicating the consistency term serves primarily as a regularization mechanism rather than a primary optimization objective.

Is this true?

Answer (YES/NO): NO